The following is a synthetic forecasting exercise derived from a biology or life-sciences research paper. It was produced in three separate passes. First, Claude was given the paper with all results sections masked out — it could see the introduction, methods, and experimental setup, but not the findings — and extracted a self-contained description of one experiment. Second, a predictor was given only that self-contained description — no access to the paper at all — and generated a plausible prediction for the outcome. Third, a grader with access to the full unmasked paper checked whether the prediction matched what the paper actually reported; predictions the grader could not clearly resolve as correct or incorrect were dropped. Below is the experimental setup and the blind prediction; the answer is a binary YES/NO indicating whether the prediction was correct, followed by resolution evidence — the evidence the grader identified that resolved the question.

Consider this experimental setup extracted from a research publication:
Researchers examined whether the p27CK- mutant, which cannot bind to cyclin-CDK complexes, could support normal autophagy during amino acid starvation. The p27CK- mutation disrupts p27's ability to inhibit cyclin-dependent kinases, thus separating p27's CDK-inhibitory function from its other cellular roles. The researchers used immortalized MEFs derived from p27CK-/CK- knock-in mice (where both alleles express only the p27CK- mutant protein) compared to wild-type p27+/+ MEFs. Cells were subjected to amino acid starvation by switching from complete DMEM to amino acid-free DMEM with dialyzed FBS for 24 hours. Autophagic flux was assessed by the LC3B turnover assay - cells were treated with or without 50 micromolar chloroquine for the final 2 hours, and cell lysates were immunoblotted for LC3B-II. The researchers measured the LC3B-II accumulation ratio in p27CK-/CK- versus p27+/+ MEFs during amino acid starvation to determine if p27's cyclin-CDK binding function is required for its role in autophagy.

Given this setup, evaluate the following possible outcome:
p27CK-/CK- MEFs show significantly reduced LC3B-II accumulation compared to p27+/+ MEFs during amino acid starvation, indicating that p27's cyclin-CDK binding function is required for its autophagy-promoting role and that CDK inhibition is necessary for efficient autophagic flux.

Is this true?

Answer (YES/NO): NO